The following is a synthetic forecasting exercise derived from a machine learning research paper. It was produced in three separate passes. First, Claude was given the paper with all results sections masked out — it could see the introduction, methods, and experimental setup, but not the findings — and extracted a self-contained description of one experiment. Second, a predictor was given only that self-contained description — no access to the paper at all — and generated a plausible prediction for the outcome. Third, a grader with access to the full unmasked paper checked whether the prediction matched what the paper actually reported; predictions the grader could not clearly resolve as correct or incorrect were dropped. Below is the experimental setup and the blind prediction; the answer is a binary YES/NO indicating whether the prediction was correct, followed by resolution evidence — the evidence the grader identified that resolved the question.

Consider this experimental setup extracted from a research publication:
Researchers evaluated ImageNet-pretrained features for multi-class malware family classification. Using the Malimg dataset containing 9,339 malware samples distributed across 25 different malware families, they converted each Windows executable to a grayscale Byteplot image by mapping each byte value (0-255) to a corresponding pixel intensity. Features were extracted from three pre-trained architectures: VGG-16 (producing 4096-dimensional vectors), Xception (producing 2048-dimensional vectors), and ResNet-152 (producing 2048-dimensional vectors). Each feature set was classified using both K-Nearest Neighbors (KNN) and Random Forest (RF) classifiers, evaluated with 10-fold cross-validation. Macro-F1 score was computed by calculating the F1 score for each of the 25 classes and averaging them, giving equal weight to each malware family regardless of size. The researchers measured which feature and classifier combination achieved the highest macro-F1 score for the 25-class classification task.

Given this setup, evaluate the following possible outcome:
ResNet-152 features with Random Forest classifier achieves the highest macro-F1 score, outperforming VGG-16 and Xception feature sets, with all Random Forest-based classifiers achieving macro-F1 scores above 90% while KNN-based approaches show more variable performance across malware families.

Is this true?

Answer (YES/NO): NO